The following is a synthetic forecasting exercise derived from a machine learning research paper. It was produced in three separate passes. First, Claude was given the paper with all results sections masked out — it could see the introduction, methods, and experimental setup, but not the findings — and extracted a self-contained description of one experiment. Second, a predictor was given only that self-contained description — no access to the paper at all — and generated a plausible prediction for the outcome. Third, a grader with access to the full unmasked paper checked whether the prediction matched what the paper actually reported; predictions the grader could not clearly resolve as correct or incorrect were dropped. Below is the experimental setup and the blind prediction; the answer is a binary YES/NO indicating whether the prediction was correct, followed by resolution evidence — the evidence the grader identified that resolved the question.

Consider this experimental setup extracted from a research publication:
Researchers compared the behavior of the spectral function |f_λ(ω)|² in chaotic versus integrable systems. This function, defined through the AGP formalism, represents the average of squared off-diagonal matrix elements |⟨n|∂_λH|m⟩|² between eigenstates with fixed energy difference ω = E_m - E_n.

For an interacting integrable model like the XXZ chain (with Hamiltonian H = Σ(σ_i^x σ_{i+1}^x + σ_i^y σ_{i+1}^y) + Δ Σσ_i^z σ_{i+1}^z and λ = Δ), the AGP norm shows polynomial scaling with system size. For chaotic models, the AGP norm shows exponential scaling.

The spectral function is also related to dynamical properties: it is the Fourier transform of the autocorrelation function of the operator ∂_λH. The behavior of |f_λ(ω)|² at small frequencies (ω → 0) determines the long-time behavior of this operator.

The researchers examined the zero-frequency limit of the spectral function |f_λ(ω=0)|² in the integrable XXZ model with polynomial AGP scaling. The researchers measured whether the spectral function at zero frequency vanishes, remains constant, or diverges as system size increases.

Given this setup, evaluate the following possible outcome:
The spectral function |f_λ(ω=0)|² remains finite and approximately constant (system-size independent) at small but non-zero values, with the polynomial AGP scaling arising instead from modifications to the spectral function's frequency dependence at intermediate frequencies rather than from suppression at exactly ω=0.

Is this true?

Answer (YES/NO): NO